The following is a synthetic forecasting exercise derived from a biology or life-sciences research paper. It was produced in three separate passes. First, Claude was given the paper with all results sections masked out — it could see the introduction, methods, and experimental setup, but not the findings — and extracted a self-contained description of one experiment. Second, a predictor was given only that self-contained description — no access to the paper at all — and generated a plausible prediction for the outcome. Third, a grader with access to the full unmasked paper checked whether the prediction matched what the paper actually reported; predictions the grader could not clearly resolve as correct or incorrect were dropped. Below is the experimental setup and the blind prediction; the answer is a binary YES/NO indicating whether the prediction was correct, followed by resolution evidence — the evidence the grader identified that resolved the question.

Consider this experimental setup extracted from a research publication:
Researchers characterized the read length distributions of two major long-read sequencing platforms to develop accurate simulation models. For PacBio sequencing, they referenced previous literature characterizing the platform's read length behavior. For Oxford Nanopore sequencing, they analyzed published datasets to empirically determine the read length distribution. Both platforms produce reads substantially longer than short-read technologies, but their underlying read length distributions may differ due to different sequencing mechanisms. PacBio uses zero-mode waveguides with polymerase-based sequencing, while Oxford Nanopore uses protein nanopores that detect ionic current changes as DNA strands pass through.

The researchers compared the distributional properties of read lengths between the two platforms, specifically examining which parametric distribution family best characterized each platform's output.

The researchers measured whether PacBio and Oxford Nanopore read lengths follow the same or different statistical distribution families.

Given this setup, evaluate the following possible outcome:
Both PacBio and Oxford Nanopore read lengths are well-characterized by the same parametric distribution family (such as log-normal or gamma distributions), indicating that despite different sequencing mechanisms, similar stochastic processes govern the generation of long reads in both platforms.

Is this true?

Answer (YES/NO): NO